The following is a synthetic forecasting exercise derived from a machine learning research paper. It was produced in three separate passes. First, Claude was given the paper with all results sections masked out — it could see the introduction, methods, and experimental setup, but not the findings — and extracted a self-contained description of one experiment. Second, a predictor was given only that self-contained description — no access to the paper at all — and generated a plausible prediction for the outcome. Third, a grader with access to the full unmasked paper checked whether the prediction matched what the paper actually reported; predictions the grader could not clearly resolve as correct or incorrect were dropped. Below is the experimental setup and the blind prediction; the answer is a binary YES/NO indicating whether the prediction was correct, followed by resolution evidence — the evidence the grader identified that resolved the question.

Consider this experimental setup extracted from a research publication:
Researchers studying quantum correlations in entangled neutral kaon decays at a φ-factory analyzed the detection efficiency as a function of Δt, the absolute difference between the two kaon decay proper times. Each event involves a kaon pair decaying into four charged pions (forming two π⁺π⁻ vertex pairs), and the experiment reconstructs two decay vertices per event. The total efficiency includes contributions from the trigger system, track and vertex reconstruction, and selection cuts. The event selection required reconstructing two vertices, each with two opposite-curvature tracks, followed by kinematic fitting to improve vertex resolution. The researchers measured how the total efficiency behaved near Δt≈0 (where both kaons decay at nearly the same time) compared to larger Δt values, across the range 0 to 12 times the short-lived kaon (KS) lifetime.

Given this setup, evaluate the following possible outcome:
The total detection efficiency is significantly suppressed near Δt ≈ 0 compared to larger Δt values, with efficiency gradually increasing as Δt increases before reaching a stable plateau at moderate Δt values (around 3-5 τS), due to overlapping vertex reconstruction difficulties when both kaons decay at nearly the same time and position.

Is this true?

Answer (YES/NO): NO